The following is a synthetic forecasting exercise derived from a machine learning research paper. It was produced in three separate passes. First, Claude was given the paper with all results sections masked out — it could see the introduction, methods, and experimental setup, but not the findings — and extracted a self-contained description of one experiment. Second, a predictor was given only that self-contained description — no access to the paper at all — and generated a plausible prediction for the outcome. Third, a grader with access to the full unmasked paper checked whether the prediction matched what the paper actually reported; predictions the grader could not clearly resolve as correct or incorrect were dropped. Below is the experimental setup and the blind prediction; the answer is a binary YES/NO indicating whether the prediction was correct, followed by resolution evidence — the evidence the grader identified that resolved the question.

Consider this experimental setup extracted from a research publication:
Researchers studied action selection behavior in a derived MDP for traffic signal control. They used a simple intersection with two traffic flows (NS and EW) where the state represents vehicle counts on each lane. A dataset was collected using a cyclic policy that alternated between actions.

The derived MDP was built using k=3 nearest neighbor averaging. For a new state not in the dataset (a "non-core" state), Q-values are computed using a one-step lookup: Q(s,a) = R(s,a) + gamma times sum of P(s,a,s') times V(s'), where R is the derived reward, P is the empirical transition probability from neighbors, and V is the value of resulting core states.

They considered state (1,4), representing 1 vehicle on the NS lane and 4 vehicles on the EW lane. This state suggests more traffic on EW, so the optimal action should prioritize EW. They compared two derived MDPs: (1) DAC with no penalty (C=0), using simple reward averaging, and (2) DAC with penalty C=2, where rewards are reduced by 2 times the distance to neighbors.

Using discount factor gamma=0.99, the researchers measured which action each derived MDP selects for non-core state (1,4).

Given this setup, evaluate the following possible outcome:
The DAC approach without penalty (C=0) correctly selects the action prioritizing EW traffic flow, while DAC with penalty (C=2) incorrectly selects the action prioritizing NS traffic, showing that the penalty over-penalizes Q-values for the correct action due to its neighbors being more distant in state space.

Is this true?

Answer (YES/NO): NO